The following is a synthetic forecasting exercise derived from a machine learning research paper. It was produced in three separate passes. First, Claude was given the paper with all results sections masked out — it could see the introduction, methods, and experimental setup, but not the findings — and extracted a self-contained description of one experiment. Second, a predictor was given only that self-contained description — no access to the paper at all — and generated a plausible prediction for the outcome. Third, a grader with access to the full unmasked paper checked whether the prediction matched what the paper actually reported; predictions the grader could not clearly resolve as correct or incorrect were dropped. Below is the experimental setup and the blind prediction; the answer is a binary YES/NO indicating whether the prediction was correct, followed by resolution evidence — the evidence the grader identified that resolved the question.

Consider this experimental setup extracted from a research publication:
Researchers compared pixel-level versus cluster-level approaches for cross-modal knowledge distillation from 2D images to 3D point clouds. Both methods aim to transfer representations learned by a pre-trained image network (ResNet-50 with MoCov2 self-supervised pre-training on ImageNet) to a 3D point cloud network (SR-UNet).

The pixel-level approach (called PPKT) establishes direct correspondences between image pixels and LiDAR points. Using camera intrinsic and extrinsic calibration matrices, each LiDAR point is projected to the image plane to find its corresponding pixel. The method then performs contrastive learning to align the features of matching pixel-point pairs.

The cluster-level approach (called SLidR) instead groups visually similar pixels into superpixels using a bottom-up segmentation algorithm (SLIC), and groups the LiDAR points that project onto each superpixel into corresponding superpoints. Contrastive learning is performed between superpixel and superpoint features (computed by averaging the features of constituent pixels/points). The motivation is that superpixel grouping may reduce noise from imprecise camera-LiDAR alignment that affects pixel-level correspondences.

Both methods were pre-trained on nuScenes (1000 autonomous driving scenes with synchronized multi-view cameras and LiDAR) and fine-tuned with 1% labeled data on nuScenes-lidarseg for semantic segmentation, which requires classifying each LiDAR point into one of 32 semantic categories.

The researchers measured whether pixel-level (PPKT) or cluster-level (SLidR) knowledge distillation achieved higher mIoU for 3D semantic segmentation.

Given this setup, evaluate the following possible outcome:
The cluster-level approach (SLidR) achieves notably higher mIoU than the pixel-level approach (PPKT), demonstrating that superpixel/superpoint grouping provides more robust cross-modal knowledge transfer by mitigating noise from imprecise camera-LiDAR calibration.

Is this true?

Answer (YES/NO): NO